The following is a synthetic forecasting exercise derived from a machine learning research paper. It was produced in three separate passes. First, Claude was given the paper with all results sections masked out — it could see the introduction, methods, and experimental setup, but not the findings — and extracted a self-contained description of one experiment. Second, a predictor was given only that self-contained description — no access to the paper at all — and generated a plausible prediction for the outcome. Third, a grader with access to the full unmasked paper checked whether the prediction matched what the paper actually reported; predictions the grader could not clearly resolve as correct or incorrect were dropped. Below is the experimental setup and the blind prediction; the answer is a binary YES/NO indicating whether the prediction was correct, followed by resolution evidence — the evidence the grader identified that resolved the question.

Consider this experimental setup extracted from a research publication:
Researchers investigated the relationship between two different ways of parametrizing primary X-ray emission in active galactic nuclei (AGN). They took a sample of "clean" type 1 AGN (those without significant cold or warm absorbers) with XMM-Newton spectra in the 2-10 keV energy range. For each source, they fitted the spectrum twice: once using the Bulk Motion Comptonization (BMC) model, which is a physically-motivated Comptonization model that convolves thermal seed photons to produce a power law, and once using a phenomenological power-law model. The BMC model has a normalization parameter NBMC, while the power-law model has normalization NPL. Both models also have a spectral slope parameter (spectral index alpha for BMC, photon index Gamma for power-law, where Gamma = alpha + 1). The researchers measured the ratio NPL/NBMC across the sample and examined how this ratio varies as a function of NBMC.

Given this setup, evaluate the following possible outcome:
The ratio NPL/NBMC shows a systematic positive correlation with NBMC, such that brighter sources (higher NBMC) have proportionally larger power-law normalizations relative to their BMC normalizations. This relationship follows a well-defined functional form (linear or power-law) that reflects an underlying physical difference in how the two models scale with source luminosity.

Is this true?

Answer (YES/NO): NO